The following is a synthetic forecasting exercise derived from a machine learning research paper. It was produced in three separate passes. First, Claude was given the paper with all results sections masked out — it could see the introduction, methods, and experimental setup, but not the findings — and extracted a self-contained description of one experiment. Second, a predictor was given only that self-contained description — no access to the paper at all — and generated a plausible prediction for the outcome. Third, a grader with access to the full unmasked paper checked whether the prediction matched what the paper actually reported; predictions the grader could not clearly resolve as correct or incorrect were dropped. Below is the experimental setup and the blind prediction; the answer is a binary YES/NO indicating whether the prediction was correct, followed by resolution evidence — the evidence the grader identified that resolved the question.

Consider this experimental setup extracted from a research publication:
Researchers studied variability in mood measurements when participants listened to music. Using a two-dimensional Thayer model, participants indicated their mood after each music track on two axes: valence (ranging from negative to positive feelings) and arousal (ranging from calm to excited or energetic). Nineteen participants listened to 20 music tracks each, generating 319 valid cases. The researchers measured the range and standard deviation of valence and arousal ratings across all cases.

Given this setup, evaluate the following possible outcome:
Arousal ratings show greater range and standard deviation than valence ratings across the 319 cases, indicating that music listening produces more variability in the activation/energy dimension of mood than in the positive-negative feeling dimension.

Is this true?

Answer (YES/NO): YES